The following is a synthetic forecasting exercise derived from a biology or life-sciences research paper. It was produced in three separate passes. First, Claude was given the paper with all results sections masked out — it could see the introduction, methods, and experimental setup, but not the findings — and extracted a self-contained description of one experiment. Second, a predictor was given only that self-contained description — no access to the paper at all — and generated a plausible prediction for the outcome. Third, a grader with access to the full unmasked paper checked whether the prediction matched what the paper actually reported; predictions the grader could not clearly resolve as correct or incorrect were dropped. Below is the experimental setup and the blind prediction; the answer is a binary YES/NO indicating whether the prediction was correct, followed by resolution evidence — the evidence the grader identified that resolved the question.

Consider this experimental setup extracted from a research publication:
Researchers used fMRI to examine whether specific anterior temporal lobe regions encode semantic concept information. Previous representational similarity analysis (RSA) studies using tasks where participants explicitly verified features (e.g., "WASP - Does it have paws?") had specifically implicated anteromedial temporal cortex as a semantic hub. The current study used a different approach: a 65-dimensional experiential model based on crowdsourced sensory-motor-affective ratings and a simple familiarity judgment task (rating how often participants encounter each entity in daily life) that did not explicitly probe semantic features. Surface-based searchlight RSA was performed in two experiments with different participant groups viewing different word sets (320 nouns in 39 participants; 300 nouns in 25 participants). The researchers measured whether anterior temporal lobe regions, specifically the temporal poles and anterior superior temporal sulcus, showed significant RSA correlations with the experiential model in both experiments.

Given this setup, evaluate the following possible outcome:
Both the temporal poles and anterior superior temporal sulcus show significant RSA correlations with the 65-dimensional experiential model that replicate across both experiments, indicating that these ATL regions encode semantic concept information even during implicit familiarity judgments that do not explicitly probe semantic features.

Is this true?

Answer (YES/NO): YES